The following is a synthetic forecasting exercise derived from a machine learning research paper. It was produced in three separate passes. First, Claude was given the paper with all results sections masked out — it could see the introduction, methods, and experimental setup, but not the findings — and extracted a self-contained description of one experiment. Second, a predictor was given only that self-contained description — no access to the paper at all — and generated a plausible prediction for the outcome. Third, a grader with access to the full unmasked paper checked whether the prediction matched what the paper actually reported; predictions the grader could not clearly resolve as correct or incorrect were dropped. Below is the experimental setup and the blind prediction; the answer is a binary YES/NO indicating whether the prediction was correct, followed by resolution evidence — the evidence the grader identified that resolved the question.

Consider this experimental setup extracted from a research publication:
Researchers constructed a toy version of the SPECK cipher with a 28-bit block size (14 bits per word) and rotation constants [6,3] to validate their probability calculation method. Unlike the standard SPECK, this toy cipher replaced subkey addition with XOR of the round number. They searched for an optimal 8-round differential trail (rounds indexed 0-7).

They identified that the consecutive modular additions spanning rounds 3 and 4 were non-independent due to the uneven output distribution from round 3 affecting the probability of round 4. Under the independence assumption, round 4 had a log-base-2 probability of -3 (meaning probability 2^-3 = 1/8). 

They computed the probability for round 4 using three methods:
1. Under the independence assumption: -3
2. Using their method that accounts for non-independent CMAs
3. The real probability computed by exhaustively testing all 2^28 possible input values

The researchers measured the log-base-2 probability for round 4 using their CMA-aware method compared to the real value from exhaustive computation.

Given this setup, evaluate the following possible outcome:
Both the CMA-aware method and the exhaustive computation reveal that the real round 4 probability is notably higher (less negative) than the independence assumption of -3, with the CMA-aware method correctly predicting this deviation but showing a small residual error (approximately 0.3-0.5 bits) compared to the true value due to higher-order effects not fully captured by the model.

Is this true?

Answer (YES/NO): NO